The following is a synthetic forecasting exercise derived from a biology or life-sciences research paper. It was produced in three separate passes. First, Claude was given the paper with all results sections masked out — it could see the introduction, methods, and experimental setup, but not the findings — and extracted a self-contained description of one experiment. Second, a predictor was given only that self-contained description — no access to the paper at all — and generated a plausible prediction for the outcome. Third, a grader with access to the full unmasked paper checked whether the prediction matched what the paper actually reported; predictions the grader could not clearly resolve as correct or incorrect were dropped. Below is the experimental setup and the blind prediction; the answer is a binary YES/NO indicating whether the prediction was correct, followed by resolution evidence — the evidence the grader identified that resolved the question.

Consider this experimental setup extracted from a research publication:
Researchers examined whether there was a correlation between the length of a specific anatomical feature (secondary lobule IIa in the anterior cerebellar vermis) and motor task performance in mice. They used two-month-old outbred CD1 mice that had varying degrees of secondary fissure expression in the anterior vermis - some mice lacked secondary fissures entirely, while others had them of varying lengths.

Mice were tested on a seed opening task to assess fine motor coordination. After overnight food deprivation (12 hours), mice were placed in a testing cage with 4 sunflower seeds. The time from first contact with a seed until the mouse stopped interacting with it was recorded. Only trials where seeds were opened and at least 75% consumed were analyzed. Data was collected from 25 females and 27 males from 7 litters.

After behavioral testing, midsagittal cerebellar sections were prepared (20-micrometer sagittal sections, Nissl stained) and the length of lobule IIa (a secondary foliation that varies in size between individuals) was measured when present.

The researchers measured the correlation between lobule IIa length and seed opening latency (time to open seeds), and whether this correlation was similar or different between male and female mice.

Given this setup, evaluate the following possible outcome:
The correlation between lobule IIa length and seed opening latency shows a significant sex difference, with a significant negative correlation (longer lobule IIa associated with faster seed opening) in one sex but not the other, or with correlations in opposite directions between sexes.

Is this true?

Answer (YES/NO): YES